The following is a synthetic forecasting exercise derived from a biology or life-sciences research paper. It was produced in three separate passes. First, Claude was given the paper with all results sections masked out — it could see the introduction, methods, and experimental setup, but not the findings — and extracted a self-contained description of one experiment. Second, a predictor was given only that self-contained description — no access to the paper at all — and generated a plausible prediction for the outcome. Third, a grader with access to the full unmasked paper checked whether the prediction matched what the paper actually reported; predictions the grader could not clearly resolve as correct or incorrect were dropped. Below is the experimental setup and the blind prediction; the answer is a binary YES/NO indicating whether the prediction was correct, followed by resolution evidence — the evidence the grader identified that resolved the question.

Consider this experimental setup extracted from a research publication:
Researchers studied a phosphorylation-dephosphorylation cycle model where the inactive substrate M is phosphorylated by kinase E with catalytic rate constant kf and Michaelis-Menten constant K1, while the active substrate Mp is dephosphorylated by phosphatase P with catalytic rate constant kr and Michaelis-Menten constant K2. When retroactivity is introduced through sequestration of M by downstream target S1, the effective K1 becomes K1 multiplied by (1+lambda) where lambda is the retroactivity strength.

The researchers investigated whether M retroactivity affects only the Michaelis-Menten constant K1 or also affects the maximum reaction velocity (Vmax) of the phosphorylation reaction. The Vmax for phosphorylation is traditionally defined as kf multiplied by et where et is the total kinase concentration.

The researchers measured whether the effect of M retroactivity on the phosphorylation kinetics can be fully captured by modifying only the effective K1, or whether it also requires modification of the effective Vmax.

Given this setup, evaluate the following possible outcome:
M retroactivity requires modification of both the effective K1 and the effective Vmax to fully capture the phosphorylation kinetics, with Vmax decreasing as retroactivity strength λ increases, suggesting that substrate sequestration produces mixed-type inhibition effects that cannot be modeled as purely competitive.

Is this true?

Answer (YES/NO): NO